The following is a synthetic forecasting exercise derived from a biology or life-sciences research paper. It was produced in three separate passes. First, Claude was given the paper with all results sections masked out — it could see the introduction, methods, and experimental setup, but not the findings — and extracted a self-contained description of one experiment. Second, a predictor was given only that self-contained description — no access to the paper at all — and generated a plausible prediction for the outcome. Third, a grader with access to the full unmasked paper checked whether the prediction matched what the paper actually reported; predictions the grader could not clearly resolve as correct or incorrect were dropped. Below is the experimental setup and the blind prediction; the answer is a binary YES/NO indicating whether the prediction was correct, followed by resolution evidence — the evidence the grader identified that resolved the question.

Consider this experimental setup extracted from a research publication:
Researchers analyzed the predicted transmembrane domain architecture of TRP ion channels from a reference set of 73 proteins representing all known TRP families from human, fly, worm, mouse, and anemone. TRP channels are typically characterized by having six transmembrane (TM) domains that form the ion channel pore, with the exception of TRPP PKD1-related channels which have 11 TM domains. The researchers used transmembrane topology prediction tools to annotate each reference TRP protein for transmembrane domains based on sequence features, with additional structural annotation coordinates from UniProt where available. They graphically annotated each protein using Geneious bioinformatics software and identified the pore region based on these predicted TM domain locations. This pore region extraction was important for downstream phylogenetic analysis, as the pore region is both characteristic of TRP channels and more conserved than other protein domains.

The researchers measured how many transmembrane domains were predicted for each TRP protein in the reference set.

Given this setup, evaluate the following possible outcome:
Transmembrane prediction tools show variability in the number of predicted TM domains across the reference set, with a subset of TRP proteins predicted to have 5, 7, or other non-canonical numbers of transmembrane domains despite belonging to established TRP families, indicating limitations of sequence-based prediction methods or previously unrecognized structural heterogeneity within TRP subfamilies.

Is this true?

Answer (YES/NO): YES